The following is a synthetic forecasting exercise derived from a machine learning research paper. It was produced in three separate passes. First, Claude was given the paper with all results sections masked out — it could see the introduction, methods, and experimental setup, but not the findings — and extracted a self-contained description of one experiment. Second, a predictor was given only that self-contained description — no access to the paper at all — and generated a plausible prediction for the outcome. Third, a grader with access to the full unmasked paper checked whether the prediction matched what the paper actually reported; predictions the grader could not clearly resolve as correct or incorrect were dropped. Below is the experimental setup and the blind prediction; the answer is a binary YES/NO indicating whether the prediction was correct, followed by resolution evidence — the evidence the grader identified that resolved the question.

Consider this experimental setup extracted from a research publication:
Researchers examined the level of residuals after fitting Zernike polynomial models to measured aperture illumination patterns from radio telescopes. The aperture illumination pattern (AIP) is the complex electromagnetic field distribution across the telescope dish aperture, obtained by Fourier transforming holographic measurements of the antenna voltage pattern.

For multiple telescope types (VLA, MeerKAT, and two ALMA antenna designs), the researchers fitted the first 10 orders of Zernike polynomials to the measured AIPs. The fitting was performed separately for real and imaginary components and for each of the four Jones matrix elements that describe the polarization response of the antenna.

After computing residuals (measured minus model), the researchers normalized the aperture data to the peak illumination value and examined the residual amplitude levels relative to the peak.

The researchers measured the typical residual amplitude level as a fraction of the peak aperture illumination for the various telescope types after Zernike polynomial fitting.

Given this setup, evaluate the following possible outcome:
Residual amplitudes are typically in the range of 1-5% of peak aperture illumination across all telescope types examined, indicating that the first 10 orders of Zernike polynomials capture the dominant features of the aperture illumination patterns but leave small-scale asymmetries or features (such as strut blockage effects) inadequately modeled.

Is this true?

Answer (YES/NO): NO